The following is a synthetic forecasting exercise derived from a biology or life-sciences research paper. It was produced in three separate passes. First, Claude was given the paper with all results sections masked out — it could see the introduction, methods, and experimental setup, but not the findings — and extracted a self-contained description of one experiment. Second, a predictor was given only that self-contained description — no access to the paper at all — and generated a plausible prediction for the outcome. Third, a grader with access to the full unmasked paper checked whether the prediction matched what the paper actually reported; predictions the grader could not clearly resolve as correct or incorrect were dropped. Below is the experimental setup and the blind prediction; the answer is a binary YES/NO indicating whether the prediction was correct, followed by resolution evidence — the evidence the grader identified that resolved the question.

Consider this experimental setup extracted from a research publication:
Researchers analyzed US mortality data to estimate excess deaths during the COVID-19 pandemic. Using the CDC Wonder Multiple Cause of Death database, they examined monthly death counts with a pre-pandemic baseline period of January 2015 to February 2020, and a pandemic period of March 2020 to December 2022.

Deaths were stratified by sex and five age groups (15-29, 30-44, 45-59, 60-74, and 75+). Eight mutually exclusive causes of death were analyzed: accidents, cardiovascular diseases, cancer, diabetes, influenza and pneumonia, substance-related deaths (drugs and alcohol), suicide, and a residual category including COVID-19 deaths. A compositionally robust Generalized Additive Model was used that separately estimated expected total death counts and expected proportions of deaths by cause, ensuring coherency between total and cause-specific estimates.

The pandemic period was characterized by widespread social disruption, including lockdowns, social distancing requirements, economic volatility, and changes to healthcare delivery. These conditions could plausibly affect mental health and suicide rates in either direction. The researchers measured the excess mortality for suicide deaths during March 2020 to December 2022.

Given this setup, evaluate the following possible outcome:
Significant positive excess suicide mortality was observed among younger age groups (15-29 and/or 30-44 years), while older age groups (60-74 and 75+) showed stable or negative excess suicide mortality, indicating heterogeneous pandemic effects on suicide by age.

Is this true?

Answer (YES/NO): NO